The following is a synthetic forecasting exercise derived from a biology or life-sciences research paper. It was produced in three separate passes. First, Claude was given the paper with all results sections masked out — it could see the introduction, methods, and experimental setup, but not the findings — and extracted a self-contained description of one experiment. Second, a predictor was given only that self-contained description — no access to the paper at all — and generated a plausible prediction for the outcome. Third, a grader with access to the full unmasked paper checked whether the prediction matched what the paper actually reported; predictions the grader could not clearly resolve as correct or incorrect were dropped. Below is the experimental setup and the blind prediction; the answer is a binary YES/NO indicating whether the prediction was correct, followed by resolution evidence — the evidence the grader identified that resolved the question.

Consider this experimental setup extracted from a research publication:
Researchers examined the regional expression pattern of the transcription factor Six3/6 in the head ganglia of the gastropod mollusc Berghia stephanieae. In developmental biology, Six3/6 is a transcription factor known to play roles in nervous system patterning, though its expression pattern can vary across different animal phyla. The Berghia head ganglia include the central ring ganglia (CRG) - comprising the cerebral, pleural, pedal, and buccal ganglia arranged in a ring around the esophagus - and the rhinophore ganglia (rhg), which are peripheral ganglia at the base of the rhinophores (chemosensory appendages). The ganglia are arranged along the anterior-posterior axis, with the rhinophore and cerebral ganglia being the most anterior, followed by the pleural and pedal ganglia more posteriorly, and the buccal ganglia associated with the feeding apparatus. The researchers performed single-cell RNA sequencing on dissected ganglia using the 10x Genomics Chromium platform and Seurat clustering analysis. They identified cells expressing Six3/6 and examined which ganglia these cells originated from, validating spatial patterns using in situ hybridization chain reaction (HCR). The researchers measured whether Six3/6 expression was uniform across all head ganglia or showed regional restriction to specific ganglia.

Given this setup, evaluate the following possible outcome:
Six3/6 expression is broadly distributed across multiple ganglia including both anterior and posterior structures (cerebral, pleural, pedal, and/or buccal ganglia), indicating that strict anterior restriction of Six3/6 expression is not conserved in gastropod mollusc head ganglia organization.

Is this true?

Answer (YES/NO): NO